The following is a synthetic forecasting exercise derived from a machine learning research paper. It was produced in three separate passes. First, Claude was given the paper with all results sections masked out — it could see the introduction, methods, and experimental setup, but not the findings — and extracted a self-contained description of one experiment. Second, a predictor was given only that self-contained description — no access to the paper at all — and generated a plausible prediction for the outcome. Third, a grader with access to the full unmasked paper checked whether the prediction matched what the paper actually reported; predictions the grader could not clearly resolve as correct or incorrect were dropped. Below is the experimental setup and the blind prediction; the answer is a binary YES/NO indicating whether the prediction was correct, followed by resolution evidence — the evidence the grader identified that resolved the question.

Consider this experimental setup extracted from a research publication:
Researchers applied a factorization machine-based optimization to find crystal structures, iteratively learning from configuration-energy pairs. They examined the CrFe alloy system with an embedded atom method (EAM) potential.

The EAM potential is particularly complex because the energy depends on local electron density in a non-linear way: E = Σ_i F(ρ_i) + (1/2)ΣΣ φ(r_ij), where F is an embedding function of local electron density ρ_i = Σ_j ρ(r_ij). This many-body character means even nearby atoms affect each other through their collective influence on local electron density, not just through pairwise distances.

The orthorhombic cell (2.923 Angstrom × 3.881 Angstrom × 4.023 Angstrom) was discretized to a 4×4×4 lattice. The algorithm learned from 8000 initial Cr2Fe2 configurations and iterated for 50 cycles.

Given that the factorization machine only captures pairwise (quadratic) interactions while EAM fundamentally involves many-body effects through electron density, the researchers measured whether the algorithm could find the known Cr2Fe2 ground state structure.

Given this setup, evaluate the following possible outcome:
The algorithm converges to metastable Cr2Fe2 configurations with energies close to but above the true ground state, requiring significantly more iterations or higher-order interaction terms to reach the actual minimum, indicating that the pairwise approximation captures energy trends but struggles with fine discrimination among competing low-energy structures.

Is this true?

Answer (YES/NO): NO